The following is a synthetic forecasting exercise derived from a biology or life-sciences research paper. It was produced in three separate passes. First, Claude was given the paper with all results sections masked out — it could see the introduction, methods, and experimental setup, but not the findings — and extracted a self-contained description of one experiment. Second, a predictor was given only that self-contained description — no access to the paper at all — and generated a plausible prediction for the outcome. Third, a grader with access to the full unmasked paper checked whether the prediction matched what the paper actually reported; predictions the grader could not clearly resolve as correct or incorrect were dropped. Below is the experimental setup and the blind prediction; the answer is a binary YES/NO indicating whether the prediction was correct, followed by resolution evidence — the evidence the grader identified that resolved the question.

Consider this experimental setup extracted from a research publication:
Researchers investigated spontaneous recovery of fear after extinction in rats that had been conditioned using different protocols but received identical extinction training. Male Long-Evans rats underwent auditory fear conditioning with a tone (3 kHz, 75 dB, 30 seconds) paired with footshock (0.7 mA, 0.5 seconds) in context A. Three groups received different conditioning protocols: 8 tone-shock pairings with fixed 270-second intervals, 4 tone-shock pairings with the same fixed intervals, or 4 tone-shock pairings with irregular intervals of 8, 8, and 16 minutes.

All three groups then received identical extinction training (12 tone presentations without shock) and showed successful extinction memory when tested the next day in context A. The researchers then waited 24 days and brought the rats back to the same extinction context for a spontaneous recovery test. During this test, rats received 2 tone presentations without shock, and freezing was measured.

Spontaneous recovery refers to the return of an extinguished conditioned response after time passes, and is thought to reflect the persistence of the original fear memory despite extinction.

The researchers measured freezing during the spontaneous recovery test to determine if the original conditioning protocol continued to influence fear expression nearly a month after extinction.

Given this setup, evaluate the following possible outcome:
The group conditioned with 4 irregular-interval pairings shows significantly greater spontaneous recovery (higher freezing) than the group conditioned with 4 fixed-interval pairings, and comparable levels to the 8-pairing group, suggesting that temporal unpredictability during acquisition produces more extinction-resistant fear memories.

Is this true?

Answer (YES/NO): NO